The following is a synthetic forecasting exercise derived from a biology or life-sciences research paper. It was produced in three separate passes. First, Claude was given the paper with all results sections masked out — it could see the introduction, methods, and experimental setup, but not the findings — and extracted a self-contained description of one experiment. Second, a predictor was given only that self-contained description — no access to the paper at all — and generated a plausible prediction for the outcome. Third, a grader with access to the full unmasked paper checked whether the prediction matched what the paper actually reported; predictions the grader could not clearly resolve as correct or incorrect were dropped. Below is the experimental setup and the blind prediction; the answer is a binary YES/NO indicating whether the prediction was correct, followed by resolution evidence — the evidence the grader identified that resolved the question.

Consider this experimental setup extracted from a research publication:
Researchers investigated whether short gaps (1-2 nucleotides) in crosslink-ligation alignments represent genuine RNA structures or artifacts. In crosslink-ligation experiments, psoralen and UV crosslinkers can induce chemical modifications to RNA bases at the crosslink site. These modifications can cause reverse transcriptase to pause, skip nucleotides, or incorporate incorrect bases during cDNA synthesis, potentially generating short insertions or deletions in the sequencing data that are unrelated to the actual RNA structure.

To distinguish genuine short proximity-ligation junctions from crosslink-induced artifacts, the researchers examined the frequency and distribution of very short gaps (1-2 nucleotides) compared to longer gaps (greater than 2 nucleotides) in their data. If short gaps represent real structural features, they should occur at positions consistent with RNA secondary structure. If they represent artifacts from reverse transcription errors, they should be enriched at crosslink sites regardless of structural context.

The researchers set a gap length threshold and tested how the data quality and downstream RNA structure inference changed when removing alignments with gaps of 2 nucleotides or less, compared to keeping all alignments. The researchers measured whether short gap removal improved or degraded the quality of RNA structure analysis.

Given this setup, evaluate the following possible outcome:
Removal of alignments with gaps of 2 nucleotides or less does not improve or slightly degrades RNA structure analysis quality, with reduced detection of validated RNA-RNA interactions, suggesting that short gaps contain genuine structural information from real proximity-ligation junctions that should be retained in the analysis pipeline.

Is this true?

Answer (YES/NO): NO